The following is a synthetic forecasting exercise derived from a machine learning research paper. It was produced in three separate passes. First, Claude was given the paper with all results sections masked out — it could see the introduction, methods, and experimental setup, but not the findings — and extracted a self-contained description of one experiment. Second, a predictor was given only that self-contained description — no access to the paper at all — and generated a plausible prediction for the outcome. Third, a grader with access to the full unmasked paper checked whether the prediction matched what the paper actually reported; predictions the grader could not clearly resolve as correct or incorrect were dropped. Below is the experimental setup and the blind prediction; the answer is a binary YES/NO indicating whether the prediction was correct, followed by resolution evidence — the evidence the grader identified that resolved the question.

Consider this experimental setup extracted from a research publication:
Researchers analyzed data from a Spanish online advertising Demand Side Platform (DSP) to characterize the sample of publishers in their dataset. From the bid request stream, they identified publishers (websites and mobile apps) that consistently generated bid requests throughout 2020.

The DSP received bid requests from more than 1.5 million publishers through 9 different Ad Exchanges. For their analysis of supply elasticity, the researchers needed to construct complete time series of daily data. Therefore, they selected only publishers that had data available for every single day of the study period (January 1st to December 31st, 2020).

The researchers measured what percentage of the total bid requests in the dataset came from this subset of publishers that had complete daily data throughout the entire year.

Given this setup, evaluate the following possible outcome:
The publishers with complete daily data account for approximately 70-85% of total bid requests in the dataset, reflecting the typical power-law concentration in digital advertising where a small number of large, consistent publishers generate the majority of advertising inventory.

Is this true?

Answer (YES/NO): YES